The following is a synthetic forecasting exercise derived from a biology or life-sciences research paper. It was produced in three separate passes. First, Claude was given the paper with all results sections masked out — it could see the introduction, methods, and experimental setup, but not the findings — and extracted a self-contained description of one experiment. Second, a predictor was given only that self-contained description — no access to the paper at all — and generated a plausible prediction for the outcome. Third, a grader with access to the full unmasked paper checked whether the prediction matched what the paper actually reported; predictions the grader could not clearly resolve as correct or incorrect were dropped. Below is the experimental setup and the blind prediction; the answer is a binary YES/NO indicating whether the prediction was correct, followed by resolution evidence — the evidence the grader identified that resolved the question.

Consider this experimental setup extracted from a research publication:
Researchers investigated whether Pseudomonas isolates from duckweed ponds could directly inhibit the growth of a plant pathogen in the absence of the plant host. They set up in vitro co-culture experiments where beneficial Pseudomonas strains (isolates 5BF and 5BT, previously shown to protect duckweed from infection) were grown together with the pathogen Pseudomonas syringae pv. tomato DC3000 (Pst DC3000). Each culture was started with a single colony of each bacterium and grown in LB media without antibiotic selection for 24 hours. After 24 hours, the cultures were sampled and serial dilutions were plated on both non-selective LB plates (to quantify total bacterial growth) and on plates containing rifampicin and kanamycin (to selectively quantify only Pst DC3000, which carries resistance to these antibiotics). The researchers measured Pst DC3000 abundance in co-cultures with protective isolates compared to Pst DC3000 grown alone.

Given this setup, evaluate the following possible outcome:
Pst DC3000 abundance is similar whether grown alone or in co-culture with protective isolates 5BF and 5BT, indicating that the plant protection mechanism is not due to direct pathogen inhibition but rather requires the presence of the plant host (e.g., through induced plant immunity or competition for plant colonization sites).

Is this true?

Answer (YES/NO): NO